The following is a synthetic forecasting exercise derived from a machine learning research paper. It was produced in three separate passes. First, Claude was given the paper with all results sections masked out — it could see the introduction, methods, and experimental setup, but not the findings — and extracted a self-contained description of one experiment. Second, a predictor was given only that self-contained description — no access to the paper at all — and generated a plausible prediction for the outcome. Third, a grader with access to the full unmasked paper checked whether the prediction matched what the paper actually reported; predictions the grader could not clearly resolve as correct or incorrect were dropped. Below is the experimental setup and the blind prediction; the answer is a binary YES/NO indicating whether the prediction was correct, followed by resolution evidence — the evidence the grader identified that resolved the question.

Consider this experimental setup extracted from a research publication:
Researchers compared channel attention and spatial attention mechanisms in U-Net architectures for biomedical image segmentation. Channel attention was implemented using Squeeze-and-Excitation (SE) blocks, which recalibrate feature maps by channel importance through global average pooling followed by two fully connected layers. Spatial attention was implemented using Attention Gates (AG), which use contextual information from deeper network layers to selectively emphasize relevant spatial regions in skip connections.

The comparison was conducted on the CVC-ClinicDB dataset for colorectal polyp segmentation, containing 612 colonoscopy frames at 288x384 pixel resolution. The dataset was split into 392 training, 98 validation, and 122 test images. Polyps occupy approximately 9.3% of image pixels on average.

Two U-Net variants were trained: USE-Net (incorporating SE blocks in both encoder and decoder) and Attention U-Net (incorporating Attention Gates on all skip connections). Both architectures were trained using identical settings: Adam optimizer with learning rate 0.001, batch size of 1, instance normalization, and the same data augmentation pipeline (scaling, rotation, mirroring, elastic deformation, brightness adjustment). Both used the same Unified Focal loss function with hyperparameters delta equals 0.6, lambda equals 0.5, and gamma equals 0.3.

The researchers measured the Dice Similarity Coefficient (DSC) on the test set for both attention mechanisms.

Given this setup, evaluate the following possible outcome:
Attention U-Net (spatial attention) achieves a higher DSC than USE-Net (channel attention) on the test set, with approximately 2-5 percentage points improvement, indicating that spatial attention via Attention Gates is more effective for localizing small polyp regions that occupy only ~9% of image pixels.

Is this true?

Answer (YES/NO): NO